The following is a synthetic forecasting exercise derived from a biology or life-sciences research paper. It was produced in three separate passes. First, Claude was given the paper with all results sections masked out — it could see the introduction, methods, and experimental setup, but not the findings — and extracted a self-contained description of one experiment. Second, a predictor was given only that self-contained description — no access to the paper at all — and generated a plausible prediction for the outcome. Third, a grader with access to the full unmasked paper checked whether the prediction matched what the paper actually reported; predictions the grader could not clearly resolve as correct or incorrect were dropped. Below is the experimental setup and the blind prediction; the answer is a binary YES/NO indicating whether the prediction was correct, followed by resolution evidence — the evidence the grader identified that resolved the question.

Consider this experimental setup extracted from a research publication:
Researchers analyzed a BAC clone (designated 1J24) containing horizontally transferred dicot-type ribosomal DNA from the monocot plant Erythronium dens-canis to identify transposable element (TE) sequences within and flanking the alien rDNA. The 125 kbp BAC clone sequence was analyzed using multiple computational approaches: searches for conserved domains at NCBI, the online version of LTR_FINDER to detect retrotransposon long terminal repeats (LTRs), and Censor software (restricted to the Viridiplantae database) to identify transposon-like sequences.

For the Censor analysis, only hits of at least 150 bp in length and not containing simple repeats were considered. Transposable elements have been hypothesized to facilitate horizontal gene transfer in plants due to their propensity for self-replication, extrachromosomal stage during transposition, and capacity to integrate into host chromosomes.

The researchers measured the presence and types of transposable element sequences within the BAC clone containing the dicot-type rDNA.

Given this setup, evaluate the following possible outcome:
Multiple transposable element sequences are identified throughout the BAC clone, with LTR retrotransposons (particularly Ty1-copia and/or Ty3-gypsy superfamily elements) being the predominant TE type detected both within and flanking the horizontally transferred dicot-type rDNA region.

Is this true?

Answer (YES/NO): NO